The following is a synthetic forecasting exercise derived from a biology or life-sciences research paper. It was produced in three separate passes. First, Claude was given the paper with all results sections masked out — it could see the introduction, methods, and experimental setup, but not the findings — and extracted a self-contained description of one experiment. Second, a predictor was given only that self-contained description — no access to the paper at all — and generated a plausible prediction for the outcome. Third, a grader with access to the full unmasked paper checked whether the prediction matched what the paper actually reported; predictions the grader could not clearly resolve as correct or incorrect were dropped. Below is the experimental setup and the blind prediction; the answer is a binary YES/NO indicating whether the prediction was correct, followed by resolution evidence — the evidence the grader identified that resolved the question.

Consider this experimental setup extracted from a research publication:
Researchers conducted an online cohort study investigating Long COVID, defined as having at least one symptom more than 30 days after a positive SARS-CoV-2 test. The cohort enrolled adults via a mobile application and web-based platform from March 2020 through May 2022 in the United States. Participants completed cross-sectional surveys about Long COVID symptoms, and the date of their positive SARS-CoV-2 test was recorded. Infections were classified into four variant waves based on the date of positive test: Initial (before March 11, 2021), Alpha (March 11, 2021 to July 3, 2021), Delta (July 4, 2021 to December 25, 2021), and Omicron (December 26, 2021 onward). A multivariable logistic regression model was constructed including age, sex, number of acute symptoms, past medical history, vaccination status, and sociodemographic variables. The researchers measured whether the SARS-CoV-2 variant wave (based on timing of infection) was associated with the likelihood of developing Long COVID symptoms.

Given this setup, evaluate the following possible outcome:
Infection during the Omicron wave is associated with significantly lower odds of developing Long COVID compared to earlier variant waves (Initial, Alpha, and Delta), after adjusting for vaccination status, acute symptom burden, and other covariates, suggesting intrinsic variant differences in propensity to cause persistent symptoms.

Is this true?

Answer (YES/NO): YES